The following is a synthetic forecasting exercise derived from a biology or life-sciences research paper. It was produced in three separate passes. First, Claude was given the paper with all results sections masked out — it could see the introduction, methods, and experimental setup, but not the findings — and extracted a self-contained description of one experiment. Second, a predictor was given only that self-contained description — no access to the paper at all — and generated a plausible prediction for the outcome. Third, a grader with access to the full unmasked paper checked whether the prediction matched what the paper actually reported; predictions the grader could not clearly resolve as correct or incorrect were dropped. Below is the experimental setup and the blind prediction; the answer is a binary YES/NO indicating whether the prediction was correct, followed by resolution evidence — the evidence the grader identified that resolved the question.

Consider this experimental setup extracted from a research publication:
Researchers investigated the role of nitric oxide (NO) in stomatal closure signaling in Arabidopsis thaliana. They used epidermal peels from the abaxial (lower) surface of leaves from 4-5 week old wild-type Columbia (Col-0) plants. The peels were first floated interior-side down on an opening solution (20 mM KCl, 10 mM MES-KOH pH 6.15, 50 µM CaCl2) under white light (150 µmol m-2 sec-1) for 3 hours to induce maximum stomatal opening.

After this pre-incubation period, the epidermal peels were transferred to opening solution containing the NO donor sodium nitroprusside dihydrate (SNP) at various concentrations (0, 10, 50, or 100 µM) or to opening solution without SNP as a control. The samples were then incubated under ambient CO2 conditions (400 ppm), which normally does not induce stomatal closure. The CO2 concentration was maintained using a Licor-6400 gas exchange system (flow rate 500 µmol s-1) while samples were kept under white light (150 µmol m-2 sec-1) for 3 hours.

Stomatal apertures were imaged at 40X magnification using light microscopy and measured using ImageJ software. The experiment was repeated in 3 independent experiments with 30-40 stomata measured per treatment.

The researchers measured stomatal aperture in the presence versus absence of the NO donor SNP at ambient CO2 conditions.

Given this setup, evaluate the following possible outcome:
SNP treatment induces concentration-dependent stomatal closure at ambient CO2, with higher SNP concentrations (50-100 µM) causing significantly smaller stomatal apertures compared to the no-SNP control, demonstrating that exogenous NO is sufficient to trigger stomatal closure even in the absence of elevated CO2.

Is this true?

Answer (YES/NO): YES